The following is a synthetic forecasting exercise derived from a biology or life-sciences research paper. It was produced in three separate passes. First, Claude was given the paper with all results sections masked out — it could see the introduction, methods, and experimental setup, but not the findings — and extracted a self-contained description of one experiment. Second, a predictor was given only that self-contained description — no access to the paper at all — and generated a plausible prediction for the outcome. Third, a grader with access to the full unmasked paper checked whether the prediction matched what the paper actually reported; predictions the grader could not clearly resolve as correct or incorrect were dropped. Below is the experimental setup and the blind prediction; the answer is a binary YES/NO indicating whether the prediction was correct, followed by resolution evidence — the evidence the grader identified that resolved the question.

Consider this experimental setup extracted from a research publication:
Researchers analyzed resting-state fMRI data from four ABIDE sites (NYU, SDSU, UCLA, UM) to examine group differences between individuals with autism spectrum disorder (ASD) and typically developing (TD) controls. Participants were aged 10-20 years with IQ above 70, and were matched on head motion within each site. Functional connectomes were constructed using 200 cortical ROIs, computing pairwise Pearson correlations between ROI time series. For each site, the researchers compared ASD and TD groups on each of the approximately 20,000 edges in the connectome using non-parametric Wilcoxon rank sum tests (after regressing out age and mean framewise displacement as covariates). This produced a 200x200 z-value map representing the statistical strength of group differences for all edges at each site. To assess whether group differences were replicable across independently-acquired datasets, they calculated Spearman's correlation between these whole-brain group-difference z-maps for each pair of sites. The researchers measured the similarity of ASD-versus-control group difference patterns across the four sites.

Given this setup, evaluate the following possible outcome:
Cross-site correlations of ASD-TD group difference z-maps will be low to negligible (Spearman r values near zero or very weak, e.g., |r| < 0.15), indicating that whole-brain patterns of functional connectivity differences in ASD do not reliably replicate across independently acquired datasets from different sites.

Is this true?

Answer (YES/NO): YES